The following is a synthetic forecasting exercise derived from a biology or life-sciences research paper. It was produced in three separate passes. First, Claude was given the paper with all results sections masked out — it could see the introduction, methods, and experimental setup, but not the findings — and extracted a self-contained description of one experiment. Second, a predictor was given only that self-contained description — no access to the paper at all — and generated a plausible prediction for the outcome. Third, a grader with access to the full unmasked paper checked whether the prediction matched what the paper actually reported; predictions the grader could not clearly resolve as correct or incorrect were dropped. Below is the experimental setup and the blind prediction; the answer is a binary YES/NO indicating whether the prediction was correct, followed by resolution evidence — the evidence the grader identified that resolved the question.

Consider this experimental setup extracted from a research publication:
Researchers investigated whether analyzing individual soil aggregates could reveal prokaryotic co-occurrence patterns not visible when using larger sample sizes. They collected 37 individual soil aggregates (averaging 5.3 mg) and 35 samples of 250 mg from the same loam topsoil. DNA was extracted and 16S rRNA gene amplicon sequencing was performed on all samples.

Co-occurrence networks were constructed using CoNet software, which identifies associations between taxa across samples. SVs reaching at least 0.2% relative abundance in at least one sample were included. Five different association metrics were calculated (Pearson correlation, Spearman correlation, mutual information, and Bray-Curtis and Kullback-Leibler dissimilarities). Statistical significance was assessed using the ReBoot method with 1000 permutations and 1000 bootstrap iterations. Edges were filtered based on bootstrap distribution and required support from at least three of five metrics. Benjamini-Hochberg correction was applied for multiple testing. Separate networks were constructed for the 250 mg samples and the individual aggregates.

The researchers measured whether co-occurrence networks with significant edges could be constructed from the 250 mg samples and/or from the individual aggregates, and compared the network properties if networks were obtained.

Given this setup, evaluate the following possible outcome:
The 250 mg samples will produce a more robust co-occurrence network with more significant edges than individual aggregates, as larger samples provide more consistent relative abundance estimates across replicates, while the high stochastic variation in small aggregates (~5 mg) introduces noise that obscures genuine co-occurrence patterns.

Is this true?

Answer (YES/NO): NO